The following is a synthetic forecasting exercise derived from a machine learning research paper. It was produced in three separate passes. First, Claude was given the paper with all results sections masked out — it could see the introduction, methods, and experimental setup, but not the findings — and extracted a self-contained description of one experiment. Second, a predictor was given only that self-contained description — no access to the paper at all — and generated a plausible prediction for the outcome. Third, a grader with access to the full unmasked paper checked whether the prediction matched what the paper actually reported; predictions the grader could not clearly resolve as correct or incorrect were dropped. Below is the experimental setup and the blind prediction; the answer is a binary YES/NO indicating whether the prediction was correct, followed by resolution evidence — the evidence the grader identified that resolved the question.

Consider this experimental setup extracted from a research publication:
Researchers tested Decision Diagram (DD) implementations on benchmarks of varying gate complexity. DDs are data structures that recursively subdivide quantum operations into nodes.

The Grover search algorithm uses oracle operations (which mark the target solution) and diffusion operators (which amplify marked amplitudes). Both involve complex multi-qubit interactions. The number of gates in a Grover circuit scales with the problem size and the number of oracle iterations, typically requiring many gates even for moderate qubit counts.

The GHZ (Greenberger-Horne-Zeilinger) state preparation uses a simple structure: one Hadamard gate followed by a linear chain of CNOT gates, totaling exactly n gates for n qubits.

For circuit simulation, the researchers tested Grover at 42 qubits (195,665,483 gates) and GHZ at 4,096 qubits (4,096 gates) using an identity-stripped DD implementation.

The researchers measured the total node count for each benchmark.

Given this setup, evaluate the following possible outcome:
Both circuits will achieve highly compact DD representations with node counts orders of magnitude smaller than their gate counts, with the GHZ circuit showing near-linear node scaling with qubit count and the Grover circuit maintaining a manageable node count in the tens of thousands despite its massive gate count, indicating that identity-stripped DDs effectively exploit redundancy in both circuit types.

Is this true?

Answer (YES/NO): NO